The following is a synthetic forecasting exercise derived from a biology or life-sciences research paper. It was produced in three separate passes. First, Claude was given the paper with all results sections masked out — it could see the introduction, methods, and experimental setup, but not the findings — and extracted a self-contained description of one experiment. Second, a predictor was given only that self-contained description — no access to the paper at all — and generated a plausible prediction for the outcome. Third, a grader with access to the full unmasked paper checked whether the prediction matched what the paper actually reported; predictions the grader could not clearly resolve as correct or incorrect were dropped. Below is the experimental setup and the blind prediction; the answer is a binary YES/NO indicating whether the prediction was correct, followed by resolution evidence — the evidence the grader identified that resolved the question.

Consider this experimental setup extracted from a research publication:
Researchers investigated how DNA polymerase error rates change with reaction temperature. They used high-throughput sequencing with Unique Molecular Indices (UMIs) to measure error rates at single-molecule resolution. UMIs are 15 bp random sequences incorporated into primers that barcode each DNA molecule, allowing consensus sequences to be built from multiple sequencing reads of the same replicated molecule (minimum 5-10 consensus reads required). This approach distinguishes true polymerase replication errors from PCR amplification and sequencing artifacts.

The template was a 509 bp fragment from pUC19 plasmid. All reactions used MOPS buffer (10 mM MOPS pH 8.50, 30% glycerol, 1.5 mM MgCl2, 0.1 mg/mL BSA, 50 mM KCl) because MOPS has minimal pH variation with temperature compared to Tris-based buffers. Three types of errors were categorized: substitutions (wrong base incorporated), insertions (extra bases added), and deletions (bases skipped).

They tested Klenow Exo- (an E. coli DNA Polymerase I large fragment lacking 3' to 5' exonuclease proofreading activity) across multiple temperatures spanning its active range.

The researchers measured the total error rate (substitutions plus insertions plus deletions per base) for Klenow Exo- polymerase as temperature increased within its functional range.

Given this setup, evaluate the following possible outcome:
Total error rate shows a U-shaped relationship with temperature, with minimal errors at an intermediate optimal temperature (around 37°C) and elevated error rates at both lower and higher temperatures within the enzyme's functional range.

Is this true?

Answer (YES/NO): NO